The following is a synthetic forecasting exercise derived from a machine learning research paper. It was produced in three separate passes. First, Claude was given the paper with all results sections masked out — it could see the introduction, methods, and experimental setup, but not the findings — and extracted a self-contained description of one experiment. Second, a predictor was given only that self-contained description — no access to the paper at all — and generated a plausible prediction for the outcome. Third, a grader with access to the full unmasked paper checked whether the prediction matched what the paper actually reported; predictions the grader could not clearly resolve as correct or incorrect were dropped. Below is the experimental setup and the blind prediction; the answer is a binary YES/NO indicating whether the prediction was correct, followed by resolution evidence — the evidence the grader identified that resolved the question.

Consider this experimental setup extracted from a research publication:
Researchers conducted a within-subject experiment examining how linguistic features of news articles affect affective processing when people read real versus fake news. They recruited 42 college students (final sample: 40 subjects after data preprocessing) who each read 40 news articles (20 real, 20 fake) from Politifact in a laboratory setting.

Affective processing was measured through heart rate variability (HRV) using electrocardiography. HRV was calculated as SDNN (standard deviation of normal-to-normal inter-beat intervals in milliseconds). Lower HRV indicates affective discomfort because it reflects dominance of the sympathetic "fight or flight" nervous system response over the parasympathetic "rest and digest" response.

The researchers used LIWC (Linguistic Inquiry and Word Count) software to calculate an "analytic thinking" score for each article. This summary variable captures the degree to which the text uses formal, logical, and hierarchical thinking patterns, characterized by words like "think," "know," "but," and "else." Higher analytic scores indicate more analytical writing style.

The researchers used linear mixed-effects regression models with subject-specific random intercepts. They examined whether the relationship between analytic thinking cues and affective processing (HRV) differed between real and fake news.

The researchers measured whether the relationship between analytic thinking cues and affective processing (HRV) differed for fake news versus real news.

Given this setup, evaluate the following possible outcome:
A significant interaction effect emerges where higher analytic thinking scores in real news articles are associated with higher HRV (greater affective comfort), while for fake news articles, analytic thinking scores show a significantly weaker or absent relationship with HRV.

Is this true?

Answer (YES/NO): NO